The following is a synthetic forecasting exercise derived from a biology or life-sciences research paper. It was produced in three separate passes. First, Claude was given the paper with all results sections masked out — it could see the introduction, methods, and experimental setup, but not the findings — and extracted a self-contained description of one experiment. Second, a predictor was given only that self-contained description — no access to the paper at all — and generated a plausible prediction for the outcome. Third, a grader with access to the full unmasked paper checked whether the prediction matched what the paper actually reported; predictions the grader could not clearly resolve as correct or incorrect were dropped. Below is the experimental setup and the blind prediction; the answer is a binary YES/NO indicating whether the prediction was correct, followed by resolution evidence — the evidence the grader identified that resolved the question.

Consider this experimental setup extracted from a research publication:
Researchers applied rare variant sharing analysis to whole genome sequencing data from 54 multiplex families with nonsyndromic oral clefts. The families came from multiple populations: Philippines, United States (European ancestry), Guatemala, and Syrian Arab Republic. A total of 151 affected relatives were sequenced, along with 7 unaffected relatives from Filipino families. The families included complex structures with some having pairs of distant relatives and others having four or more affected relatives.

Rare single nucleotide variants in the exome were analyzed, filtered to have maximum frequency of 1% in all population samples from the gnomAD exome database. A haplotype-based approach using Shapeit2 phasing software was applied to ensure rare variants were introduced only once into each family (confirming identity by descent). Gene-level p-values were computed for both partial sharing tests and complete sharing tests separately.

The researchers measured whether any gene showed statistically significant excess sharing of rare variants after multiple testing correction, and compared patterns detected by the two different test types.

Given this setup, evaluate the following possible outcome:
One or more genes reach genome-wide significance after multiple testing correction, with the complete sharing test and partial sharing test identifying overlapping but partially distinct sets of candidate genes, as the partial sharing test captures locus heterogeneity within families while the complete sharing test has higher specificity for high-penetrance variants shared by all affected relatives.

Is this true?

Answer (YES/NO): NO